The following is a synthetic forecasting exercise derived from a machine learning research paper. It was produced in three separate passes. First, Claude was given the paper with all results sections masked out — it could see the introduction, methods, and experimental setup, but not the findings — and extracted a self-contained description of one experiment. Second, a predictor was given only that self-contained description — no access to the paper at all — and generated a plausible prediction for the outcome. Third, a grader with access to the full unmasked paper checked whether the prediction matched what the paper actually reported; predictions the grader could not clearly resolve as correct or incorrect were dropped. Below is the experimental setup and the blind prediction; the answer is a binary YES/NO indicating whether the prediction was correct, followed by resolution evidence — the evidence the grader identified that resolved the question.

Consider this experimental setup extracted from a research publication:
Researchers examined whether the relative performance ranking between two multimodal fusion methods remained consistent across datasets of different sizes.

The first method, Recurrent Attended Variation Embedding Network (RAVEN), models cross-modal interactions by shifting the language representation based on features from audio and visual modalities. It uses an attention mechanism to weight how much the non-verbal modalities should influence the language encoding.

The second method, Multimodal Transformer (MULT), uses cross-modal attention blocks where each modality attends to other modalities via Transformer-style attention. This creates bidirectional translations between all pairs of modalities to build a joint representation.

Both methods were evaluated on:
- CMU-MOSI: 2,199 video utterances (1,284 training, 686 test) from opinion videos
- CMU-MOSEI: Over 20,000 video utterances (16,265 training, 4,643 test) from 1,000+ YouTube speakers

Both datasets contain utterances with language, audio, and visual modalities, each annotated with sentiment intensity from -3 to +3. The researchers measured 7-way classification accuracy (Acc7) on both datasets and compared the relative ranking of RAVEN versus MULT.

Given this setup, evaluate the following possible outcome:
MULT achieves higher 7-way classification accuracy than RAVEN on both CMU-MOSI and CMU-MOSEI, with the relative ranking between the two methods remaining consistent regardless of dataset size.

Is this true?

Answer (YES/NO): NO